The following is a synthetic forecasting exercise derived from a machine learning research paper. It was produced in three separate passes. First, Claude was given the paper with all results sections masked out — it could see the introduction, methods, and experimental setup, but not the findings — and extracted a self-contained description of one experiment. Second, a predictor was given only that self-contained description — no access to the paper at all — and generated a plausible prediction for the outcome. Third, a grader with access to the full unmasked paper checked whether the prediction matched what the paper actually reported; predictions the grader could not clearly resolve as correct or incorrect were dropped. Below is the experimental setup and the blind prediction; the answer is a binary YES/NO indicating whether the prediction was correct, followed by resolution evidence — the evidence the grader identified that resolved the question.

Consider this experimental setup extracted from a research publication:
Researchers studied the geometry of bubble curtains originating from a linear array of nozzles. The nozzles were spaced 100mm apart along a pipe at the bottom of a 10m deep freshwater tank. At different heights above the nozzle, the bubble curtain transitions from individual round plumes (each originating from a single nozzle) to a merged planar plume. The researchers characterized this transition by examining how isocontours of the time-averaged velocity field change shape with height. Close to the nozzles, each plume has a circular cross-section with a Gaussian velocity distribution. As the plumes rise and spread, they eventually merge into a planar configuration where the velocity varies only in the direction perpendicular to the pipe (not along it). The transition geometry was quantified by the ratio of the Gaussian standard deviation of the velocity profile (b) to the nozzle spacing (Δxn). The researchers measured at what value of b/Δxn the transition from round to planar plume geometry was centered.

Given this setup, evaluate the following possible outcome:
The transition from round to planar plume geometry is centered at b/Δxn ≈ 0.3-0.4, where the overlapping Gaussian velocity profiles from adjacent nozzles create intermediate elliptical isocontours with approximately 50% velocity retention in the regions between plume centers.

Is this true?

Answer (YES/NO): YES